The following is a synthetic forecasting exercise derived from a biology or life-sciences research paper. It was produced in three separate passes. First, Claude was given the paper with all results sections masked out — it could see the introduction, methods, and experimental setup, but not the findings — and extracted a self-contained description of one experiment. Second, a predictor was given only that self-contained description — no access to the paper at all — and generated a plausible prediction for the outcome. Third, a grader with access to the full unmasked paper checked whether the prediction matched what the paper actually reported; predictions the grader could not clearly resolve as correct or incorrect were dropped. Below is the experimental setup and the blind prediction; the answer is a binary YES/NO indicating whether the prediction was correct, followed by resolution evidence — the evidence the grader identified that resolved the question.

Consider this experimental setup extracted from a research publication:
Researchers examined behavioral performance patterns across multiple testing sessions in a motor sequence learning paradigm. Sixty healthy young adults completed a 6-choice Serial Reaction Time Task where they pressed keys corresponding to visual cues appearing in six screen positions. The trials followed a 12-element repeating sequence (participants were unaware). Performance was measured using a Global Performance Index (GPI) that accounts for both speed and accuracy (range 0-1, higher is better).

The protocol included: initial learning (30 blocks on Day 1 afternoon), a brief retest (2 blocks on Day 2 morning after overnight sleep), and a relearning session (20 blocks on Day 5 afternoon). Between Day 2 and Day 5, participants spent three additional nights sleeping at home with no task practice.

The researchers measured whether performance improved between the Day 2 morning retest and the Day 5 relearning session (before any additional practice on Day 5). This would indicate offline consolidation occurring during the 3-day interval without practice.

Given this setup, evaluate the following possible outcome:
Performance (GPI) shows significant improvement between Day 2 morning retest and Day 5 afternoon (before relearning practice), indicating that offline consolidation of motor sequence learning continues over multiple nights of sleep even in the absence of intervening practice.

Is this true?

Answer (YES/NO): YES